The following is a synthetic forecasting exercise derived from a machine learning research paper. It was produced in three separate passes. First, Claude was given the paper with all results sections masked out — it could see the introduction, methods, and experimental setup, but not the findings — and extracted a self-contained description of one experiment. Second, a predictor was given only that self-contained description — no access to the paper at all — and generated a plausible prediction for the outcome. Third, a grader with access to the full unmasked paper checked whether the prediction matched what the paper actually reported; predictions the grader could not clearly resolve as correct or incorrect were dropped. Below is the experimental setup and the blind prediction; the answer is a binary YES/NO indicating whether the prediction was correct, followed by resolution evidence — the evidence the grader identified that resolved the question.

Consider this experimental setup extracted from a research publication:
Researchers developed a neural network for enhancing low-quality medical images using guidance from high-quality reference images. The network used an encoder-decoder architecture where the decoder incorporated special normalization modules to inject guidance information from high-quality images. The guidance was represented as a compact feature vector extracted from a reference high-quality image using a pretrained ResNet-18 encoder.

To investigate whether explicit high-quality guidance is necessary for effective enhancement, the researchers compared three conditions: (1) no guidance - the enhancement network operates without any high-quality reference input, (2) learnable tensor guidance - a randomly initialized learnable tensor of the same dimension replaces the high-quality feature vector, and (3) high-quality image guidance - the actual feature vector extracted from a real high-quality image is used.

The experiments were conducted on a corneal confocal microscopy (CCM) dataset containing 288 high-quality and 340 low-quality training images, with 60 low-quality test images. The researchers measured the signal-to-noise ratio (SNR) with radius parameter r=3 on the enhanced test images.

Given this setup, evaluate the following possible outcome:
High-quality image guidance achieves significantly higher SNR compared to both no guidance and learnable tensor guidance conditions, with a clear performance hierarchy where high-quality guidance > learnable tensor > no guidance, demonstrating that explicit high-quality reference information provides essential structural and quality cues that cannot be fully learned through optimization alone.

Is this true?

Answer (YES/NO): YES